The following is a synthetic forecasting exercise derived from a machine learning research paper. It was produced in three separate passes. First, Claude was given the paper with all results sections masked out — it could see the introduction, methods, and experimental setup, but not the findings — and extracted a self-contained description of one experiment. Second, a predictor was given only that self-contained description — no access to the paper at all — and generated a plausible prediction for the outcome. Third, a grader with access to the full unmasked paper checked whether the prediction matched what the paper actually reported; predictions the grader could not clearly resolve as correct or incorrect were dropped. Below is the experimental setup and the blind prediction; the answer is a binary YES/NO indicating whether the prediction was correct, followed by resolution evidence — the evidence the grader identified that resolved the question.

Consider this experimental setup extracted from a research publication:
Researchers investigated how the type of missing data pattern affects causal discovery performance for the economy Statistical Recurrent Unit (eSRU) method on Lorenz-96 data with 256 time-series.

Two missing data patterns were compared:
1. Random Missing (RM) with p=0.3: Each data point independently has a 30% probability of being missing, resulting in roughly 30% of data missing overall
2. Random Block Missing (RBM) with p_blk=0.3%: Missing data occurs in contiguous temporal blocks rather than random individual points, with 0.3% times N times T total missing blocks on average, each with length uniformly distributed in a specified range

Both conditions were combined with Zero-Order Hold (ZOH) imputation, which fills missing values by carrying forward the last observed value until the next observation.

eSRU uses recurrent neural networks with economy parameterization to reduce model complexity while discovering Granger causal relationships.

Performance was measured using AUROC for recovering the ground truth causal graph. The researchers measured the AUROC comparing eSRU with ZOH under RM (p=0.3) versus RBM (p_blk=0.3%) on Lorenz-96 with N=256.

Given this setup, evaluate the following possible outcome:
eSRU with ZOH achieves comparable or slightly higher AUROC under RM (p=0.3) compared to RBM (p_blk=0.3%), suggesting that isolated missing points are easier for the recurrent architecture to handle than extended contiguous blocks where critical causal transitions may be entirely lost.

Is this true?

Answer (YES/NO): YES